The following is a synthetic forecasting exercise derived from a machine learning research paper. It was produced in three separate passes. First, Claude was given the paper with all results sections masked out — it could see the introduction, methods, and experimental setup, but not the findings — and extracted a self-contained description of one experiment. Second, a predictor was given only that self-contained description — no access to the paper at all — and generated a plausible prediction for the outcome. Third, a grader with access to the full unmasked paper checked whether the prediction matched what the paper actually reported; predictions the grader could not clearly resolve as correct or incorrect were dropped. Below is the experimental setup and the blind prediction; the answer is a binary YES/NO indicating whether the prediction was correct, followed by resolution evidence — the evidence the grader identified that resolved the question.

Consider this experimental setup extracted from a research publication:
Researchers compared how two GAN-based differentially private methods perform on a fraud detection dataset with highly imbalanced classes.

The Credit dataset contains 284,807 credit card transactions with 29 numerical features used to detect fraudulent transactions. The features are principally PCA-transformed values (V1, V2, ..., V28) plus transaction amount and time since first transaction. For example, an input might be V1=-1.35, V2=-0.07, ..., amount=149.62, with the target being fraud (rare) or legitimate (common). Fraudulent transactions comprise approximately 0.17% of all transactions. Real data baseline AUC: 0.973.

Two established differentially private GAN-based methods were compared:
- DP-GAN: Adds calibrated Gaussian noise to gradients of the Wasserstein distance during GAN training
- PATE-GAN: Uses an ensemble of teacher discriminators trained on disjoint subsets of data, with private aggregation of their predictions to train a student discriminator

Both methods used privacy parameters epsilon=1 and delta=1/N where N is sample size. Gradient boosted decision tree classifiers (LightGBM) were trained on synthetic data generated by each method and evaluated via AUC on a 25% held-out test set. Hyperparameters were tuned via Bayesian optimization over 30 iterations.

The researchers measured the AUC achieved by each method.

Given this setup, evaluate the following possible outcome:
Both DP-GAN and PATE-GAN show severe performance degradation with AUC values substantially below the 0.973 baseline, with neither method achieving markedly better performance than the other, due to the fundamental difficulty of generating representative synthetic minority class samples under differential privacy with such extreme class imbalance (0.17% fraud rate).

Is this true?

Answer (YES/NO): NO